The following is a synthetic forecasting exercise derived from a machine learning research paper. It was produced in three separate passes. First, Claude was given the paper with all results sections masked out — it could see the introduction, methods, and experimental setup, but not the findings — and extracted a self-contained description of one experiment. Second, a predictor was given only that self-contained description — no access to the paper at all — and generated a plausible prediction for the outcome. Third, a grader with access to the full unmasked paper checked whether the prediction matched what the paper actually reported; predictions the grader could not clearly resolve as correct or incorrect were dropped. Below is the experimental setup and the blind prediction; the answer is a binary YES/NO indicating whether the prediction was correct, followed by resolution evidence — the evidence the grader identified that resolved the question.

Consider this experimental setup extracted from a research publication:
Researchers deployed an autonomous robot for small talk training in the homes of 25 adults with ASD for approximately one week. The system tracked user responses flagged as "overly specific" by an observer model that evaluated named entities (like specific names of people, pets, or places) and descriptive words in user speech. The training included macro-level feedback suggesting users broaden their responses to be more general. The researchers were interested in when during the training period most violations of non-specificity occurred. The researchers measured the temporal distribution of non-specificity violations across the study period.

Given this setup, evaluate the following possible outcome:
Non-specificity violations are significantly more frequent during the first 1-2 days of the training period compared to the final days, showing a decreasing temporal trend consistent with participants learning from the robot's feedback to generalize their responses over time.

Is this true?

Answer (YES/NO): NO